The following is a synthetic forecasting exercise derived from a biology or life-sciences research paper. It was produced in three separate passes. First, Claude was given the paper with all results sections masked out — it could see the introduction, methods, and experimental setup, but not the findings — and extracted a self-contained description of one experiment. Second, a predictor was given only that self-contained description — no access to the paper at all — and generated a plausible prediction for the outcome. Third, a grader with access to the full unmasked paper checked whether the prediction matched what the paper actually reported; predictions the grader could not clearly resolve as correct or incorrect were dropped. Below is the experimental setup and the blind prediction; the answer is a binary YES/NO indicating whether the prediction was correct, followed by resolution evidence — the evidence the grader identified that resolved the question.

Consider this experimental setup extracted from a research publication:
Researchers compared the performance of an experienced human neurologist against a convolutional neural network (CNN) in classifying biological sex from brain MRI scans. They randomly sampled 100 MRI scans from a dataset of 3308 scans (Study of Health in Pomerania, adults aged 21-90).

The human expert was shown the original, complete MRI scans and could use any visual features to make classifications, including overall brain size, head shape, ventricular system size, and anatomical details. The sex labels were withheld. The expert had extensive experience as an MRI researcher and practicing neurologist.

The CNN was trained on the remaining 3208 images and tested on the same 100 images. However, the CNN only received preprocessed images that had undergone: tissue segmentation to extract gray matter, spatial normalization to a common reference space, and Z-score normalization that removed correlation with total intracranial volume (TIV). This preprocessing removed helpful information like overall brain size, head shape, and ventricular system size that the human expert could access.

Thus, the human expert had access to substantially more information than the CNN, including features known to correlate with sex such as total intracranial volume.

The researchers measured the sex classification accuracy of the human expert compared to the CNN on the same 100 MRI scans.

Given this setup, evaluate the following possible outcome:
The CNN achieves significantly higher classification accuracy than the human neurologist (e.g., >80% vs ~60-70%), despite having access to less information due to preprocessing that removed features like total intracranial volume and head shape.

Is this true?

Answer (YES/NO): YES